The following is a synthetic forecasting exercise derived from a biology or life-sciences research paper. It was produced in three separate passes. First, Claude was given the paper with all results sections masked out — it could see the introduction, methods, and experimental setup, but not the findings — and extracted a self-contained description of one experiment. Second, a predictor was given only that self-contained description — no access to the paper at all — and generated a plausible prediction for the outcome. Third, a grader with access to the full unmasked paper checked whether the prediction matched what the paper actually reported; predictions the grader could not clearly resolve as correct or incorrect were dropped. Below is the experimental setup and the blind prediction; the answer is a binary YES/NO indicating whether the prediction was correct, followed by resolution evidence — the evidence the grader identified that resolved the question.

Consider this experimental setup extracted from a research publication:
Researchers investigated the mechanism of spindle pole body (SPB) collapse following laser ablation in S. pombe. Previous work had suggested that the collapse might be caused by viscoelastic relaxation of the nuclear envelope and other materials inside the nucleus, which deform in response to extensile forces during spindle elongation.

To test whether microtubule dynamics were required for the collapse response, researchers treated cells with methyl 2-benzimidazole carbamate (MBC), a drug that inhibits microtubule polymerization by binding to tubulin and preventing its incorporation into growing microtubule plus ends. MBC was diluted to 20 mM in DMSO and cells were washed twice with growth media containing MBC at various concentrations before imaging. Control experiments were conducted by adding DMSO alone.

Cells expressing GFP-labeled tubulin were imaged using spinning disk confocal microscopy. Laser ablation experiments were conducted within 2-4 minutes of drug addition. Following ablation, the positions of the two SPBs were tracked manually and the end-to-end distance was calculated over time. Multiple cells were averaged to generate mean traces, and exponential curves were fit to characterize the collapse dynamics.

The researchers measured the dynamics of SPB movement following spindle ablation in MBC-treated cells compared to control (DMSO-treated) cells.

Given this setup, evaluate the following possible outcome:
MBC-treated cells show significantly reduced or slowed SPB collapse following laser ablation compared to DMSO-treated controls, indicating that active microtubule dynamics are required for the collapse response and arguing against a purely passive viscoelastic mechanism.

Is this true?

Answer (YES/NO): YES